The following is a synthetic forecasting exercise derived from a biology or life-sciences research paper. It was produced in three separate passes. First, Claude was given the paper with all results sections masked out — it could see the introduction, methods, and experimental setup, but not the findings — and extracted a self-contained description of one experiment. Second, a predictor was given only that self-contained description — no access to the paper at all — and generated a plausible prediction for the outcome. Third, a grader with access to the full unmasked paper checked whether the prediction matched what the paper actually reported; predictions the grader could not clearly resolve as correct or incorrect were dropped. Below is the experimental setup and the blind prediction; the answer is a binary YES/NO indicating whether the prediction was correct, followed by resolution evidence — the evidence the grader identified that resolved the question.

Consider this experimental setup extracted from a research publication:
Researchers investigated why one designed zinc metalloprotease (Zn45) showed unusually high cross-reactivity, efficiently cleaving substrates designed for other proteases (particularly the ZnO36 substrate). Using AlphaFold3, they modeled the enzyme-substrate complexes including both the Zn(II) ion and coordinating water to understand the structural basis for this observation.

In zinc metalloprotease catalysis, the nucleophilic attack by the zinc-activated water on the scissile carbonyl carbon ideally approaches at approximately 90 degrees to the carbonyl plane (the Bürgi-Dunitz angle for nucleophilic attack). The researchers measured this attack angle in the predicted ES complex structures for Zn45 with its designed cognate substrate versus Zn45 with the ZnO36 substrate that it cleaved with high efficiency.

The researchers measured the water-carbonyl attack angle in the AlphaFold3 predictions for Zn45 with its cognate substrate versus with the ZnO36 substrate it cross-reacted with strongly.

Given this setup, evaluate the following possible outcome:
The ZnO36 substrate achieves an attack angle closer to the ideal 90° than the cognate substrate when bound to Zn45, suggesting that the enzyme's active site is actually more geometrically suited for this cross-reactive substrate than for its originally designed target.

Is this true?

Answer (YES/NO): YES